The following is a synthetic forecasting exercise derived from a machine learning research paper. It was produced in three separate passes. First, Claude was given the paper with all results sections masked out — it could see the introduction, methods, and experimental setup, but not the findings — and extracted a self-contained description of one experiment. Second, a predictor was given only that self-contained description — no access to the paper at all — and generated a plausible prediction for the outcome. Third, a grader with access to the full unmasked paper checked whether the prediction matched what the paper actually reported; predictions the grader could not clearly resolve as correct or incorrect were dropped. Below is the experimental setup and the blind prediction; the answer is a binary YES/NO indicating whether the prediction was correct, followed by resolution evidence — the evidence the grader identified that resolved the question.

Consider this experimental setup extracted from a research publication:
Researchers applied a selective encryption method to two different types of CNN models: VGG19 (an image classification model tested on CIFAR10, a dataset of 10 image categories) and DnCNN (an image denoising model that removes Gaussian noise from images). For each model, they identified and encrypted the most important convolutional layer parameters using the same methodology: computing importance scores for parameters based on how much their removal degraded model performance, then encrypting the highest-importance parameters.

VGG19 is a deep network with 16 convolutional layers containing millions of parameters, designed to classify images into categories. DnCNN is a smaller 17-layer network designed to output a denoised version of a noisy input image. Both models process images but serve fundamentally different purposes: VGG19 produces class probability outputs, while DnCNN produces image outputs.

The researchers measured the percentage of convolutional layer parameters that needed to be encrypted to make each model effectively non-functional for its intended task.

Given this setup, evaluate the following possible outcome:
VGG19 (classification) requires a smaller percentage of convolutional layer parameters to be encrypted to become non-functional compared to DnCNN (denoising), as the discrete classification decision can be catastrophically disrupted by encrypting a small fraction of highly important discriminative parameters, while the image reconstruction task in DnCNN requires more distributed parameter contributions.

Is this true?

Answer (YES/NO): NO